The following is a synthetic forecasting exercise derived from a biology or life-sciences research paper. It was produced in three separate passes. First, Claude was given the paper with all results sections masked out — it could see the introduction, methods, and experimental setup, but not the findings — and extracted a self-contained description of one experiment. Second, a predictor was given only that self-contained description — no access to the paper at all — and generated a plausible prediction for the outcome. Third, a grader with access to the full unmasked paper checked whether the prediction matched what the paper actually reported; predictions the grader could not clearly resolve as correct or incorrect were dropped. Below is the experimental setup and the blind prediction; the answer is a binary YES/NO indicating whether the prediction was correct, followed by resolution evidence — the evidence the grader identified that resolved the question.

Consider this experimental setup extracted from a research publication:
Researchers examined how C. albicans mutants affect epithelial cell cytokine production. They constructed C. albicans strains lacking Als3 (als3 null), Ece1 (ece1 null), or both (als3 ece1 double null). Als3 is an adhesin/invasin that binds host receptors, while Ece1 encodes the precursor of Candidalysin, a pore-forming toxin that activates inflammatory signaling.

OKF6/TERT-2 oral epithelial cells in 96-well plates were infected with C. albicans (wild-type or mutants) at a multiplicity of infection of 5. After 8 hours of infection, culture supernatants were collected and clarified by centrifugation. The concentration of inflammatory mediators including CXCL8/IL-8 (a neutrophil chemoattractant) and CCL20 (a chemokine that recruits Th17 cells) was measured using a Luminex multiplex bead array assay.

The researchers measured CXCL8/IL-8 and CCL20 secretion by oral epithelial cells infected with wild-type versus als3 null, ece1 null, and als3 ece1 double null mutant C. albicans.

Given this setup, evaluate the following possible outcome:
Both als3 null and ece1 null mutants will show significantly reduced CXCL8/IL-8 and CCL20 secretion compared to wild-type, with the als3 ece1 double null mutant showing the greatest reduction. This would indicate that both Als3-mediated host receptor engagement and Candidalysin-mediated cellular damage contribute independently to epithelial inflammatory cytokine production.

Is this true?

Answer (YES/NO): NO